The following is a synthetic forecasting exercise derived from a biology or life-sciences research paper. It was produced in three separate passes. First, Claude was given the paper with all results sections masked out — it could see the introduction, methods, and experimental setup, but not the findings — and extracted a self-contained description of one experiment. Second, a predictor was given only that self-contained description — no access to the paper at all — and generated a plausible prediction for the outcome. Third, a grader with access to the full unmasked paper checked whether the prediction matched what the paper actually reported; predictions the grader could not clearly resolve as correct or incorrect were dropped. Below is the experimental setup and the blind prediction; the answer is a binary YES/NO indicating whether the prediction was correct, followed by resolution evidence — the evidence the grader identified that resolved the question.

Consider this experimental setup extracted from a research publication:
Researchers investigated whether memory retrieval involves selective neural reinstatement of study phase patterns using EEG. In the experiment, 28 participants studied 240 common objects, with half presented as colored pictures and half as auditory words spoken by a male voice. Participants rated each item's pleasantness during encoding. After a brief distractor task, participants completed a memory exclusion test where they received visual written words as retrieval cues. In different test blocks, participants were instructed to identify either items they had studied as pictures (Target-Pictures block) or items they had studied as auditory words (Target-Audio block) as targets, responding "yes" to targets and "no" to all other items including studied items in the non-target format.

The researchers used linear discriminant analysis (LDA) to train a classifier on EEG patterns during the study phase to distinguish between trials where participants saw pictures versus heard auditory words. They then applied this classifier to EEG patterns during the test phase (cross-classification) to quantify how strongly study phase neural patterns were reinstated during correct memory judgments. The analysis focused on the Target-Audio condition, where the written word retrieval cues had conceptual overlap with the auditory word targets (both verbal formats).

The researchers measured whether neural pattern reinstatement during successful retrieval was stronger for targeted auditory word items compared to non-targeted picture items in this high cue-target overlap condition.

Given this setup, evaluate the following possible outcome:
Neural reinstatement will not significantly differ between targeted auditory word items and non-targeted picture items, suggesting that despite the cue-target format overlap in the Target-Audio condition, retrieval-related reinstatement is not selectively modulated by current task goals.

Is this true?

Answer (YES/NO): NO